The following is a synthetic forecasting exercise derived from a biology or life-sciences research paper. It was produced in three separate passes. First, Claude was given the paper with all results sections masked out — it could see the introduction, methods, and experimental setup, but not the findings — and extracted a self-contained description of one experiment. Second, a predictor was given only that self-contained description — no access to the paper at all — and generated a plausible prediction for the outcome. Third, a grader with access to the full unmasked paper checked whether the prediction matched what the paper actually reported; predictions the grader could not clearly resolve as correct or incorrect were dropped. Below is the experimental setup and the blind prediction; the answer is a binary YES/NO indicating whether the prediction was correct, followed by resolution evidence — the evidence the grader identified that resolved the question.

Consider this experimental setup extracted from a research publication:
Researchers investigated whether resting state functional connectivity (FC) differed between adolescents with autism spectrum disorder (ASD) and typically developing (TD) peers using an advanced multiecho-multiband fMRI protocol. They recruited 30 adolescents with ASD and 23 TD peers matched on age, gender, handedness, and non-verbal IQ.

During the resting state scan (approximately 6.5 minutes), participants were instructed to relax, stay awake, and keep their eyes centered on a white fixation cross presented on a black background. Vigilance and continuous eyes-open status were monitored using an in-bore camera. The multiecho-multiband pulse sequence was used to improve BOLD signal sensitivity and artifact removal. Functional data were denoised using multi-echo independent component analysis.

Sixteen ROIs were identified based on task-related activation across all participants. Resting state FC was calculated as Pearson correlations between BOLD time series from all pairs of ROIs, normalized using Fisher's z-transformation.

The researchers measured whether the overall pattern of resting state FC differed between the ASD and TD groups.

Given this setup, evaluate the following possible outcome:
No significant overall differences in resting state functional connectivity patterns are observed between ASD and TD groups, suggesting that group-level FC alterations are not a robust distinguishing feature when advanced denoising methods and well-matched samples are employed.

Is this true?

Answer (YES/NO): NO